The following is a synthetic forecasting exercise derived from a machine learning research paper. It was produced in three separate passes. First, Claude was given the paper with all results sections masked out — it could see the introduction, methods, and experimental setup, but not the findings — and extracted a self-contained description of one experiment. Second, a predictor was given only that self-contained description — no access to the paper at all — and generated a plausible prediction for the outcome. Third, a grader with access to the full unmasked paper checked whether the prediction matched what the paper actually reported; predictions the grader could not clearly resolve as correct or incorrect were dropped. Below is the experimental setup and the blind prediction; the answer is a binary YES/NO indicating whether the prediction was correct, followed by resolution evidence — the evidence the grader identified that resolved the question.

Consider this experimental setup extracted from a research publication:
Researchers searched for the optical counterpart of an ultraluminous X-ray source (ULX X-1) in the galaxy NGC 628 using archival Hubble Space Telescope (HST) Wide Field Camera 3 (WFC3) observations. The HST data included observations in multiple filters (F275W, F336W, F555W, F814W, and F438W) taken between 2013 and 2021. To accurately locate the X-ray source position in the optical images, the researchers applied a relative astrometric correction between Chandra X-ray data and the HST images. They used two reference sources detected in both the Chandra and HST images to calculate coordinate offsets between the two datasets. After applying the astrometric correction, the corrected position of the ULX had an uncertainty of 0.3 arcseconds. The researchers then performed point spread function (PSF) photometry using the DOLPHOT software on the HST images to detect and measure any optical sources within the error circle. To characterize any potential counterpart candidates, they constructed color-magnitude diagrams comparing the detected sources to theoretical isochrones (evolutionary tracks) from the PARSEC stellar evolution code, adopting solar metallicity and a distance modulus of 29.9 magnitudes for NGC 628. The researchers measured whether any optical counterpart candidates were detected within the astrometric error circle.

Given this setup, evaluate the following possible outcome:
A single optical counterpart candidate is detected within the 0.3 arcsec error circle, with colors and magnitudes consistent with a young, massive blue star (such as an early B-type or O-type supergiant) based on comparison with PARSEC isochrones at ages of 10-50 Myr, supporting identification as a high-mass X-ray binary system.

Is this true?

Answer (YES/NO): NO